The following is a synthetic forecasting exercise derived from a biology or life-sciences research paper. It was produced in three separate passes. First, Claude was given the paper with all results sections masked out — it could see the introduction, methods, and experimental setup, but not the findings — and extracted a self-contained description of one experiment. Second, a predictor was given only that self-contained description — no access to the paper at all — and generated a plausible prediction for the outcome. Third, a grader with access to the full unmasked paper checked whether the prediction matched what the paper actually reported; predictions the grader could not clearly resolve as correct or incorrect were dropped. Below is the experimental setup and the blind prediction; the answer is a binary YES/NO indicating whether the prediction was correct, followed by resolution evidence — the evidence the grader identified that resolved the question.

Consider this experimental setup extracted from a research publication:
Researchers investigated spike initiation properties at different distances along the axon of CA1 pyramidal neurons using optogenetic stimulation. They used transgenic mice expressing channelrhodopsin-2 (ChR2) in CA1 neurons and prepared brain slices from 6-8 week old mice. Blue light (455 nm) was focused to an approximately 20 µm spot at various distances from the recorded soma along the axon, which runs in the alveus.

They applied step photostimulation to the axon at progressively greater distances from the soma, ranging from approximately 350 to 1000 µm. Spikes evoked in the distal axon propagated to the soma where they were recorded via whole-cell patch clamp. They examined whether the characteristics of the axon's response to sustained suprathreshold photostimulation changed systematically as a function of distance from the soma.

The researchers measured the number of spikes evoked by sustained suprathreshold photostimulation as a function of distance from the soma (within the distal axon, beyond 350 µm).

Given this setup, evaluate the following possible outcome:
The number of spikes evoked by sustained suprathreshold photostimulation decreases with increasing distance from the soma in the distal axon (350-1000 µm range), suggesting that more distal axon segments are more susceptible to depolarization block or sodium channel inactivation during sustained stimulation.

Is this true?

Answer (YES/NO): NO